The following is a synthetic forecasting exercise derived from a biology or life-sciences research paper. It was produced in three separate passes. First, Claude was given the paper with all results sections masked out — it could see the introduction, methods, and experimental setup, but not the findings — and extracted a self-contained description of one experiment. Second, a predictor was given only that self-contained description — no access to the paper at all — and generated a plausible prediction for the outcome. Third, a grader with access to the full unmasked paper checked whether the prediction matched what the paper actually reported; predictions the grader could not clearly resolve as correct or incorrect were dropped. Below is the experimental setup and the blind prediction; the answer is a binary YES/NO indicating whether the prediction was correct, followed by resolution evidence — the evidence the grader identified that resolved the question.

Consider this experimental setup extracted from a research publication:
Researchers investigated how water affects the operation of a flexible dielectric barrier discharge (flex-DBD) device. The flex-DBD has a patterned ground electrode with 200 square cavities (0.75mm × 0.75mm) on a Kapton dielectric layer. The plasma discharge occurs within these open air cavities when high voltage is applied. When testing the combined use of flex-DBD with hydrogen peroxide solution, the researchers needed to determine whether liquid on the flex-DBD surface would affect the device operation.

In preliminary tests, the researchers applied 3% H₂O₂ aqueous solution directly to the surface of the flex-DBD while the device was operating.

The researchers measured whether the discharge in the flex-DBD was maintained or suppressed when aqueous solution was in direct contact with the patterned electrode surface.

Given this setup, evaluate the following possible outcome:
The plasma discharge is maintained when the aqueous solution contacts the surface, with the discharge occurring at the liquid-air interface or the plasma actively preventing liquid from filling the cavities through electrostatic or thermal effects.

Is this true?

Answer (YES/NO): NO